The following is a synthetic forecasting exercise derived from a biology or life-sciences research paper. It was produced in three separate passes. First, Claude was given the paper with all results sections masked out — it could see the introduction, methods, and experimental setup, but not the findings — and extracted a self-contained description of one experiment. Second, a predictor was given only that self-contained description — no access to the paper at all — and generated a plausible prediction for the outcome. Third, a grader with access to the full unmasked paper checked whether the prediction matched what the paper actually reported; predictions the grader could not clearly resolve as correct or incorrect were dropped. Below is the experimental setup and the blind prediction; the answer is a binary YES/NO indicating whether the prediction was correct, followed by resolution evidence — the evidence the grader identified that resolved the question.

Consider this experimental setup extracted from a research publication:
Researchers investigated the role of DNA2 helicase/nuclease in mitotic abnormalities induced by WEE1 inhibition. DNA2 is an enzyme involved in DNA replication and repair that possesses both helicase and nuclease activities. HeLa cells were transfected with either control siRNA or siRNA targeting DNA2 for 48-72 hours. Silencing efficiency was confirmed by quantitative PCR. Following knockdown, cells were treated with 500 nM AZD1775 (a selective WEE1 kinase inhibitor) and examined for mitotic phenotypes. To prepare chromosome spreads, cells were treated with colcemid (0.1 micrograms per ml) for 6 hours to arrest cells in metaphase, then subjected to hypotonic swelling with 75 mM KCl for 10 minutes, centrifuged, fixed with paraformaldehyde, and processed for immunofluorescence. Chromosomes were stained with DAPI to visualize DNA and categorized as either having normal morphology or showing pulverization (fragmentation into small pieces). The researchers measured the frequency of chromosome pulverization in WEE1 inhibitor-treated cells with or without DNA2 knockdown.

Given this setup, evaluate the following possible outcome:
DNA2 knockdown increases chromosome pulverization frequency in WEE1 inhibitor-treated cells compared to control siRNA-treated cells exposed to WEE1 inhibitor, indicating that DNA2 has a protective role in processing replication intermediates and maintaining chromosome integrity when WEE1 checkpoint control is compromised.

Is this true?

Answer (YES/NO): NO